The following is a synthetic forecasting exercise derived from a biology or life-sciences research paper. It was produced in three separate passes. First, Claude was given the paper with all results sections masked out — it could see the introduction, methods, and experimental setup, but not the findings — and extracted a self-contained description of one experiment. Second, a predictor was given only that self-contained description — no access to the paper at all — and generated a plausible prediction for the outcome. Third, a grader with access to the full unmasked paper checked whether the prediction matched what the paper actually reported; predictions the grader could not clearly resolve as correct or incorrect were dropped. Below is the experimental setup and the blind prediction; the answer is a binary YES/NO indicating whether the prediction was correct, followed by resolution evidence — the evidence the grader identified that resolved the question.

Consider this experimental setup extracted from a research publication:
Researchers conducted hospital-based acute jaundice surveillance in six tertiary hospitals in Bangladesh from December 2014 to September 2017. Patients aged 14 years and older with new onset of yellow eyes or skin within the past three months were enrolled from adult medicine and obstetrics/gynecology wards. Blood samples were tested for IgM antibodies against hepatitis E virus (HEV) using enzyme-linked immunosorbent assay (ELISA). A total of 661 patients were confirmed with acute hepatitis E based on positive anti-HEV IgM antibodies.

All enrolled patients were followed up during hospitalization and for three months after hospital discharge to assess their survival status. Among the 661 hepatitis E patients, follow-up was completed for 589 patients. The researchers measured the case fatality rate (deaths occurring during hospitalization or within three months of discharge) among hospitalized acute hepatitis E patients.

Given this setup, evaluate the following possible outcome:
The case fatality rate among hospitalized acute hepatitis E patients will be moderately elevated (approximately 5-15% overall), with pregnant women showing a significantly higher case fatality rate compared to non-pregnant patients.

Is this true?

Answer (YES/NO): YES